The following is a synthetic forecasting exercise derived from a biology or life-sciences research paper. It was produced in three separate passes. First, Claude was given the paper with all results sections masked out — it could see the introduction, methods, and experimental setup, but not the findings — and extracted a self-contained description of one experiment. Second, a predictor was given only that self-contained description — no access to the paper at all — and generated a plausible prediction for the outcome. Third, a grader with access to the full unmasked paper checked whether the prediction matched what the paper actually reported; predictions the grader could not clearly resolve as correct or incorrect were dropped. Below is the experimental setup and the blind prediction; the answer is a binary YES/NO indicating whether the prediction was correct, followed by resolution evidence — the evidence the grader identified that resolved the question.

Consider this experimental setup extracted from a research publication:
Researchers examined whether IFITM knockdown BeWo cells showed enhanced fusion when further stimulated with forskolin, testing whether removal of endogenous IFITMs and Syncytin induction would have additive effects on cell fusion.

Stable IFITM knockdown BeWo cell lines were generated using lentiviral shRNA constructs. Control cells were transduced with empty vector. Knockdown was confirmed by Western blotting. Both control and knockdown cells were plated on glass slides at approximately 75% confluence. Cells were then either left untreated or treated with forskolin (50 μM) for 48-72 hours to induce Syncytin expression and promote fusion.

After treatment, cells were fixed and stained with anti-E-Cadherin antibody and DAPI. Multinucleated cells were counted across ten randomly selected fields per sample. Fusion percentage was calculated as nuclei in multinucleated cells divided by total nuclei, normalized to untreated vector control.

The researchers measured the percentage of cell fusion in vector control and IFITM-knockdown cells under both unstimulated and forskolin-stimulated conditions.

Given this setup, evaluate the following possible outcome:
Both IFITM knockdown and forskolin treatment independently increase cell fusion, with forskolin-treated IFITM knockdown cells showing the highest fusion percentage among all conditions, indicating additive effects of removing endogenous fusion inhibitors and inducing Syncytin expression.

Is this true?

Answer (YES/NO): NO